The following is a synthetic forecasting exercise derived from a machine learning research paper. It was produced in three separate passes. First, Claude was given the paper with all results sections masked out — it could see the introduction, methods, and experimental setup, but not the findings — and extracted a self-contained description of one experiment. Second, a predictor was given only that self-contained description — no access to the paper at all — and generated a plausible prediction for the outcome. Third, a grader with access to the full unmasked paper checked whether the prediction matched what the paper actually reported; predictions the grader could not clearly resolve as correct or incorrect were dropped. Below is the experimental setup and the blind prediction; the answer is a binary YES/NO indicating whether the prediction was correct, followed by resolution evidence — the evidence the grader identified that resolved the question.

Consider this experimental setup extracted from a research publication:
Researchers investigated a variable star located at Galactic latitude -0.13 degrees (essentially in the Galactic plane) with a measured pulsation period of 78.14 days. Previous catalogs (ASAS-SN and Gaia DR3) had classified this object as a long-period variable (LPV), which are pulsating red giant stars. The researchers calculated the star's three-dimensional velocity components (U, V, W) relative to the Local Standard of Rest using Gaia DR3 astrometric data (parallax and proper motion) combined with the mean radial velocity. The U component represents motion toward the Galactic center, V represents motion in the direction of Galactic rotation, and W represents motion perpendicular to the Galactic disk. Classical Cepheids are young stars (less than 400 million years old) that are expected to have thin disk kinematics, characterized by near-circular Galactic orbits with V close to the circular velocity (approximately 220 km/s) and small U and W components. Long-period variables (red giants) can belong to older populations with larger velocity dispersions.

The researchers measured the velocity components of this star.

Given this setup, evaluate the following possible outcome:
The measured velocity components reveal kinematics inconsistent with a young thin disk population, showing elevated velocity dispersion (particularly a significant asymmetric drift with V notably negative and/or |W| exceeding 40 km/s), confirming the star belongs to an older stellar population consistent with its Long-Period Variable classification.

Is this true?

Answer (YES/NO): NO